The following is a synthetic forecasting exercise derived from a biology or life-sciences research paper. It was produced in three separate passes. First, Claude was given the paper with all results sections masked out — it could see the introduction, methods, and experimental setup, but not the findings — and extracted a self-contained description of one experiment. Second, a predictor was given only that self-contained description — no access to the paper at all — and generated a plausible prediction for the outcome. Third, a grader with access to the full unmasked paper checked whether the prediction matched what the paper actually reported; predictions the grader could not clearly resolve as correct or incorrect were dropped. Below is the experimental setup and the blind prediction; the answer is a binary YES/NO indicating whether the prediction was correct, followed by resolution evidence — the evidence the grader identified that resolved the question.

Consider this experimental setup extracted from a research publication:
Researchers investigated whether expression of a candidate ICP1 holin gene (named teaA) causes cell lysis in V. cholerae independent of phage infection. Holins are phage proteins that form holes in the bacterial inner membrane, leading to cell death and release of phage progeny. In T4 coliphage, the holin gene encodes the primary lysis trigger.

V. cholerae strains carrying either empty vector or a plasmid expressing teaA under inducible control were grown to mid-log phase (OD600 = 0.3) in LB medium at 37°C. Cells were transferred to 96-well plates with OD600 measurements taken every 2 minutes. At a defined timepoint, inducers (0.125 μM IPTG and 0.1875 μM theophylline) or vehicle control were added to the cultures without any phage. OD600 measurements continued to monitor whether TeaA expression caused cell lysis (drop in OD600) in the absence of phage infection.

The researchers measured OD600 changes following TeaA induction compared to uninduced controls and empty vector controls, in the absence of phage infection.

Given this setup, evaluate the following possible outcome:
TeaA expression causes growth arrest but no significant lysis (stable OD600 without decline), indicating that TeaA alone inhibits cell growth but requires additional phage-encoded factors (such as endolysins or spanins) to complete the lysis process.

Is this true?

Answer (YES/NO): NO